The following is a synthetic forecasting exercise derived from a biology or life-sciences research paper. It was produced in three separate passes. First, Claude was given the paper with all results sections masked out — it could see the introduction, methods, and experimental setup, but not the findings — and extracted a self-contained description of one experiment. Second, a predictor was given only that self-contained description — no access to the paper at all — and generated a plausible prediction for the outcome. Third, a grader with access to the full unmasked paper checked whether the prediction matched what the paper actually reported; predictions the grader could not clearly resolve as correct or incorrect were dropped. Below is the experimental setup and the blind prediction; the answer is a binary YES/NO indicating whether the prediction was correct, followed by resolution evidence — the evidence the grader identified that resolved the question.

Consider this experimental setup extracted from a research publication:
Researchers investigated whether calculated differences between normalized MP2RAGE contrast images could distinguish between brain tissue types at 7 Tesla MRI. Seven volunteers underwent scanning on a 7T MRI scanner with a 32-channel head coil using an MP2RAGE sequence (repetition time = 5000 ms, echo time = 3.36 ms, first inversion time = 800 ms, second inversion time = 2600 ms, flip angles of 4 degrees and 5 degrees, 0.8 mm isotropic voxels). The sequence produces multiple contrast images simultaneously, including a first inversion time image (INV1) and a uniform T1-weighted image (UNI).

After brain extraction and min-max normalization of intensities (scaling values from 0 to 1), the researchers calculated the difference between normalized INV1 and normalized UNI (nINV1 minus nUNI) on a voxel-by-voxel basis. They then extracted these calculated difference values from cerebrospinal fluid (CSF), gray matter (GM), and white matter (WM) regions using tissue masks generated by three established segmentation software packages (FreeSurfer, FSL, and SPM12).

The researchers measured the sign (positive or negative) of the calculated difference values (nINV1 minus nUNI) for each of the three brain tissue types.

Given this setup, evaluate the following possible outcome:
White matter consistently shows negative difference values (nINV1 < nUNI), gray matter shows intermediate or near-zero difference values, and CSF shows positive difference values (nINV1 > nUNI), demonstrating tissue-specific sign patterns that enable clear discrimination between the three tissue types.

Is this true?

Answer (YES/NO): NO